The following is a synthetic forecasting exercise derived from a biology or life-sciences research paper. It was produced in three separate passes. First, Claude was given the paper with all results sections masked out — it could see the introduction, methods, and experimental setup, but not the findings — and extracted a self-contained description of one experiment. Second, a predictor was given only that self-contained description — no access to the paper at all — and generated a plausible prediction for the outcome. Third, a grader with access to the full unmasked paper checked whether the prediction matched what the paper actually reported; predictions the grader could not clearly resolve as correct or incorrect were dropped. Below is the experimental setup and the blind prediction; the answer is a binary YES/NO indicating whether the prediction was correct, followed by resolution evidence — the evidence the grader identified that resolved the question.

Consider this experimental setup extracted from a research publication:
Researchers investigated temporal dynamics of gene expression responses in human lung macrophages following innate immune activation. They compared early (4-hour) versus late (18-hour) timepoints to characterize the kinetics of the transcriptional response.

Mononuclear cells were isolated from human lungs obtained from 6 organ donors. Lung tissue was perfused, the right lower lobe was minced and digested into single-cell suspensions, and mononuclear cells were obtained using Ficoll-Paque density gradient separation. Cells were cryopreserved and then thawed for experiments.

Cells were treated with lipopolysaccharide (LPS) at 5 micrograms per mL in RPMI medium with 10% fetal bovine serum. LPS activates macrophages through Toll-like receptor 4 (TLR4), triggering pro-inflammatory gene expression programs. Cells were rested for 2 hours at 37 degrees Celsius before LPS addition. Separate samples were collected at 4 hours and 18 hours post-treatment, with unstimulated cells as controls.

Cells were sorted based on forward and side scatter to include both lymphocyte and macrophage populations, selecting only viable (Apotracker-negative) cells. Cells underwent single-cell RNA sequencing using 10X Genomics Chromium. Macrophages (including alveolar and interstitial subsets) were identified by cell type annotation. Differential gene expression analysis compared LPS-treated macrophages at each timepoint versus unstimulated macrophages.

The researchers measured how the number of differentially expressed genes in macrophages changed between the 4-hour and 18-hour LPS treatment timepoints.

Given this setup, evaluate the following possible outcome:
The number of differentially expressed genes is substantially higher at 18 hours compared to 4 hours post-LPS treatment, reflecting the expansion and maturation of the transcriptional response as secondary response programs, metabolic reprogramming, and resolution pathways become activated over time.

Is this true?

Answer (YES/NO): NO